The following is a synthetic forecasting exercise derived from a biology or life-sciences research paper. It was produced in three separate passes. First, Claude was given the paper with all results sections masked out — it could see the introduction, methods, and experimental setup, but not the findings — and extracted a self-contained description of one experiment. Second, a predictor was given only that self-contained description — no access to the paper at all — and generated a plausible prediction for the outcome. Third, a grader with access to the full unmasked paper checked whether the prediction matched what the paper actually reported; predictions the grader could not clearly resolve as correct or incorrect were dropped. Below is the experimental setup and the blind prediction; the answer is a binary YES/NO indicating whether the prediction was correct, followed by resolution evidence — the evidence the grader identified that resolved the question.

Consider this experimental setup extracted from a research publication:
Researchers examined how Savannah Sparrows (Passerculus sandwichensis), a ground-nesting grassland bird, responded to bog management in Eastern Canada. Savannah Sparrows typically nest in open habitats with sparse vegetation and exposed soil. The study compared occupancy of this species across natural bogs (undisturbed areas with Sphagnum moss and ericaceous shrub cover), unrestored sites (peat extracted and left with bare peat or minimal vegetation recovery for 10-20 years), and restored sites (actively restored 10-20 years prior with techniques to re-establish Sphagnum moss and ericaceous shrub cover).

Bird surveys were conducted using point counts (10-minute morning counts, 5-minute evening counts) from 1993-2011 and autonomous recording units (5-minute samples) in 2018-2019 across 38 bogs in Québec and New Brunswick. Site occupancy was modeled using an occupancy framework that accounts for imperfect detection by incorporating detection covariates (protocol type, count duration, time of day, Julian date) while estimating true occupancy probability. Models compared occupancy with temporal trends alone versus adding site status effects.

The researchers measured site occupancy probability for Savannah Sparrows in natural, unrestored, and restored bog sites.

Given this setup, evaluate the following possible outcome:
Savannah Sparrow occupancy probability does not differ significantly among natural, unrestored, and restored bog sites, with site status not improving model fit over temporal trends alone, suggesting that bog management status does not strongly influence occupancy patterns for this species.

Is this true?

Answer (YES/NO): NO